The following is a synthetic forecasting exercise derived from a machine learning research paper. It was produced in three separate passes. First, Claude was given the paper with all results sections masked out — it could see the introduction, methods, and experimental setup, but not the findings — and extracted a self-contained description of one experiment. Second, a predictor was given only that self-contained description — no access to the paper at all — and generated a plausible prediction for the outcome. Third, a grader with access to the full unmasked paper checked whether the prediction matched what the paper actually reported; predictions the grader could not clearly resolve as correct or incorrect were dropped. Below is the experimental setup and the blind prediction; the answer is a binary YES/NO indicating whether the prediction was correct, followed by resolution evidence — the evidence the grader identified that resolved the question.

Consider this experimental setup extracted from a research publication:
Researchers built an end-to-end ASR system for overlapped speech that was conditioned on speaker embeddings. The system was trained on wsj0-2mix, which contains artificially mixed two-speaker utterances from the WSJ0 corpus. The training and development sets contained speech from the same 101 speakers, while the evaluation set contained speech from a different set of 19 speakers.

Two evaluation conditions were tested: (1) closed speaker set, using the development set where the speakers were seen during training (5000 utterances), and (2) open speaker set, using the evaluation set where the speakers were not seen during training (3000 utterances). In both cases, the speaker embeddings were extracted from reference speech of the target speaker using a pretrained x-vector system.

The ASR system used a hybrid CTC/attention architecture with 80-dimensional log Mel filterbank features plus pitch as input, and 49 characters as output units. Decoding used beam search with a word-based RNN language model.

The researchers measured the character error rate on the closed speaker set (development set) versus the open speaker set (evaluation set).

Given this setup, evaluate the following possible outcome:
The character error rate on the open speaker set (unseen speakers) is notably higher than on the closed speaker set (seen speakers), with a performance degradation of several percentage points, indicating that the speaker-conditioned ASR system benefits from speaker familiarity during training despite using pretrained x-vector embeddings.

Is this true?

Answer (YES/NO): YES